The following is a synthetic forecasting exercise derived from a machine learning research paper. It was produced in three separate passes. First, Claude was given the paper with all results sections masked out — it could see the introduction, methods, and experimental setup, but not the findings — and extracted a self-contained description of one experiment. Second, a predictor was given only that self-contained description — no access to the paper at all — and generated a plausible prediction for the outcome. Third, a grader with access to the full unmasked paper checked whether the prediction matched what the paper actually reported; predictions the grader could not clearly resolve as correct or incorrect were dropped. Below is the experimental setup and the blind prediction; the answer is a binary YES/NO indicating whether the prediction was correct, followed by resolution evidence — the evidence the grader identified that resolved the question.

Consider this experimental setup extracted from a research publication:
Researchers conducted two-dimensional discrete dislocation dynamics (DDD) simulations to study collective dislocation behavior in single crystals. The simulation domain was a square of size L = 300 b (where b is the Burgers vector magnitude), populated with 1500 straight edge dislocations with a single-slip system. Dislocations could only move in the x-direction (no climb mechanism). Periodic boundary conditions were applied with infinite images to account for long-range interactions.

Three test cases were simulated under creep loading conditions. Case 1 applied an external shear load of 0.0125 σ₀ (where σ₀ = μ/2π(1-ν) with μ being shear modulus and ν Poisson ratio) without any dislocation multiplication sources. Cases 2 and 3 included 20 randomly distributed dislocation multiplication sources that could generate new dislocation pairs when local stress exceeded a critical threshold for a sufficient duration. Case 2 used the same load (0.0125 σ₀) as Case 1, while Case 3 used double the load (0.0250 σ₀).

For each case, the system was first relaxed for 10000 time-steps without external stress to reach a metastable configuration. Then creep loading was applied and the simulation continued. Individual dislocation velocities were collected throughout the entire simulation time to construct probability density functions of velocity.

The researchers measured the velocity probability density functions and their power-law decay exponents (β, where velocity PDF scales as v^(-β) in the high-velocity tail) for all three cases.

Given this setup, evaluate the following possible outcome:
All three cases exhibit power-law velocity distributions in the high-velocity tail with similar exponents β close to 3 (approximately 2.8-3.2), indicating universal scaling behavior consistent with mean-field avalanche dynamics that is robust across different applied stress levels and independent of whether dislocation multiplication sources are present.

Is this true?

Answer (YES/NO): NO